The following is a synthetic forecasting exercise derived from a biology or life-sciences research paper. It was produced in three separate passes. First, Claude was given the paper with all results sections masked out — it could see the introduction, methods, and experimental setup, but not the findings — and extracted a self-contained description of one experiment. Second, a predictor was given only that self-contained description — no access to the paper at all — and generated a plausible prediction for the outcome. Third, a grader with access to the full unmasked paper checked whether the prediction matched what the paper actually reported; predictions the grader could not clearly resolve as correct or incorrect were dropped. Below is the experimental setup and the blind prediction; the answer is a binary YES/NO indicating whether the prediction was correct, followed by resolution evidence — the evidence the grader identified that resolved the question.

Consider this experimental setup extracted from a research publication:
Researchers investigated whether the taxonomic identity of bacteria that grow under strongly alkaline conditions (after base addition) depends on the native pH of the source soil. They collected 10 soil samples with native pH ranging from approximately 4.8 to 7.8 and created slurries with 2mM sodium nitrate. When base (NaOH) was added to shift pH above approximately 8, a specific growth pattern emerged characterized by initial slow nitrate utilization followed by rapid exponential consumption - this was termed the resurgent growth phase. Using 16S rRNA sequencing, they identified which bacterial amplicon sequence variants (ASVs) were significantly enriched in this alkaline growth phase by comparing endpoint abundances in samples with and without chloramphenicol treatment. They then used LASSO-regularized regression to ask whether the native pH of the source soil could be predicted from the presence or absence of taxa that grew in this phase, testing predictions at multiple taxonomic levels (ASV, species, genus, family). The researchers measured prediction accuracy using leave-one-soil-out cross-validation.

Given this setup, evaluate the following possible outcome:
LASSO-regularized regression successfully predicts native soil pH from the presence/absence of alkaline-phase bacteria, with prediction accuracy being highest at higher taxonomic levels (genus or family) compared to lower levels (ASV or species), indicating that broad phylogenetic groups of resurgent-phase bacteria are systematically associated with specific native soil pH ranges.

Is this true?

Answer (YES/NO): NO